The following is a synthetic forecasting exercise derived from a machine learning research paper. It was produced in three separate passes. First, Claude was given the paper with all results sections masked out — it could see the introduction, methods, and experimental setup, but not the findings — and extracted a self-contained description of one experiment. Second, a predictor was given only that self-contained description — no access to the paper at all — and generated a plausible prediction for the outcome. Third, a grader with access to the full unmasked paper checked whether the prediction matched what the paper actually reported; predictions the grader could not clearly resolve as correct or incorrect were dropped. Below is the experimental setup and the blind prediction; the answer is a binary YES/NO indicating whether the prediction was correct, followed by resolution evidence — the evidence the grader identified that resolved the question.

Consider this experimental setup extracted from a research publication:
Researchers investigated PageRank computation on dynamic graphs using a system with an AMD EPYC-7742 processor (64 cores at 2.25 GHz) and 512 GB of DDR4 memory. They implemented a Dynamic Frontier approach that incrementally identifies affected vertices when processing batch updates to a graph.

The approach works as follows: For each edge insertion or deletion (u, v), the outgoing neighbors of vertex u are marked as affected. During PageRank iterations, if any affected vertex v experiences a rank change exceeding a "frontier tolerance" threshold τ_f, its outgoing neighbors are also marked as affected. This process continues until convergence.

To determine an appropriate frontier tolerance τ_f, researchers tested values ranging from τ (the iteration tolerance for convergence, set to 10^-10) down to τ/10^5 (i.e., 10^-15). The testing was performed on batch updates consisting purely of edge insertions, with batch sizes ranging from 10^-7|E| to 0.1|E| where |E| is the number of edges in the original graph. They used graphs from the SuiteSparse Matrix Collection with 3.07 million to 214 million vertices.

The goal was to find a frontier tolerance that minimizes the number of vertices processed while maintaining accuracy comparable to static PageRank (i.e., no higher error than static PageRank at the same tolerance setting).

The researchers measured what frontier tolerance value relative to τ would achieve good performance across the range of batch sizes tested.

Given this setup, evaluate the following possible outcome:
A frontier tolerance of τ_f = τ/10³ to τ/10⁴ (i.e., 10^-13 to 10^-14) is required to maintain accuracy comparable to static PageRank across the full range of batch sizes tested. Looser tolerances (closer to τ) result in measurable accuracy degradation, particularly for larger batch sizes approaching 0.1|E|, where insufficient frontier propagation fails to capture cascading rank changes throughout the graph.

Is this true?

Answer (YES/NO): NO